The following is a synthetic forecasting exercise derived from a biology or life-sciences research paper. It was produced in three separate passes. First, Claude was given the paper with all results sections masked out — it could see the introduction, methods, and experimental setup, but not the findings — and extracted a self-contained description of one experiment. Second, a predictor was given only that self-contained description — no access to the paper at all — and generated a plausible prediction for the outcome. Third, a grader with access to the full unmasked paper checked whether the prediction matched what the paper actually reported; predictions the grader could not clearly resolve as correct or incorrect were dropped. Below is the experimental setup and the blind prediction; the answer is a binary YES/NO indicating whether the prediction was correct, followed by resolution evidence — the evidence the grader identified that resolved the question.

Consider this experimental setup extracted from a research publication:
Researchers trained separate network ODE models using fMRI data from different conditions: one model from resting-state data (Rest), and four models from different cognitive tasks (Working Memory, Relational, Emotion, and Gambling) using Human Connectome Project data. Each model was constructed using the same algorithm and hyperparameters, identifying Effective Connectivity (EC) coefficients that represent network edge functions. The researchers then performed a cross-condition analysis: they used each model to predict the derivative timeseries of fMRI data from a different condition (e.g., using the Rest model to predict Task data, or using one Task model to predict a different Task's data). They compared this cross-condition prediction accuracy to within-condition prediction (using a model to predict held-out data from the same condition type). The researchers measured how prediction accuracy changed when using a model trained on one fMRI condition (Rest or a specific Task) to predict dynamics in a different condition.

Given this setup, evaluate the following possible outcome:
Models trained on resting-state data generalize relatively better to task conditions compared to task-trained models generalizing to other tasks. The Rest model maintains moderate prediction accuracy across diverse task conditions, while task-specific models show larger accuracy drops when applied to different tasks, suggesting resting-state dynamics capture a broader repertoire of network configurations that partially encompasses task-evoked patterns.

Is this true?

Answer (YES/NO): NO